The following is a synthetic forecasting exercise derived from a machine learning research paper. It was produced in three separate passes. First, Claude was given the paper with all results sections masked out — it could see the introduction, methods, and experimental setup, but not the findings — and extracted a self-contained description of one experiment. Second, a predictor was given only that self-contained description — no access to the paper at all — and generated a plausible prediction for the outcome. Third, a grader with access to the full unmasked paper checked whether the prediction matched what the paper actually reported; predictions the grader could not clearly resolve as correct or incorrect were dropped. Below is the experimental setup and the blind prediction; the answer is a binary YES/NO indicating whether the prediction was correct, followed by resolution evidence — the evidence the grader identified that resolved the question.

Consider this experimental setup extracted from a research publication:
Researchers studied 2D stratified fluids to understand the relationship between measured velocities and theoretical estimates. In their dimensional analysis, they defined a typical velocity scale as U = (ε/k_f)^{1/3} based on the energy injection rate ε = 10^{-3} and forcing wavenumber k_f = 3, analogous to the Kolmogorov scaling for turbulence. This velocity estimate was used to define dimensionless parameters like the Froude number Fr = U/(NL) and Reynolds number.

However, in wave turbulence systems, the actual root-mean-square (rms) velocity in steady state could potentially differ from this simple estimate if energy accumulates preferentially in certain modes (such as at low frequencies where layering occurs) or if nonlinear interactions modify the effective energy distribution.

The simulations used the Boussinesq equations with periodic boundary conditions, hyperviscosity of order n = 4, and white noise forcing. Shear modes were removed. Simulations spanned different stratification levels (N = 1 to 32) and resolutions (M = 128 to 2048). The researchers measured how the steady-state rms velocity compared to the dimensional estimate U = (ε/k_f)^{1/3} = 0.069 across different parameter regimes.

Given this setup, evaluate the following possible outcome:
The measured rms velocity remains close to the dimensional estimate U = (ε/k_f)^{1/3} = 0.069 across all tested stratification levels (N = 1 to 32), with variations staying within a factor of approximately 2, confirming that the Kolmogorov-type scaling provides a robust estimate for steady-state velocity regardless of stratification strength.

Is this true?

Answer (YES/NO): NO